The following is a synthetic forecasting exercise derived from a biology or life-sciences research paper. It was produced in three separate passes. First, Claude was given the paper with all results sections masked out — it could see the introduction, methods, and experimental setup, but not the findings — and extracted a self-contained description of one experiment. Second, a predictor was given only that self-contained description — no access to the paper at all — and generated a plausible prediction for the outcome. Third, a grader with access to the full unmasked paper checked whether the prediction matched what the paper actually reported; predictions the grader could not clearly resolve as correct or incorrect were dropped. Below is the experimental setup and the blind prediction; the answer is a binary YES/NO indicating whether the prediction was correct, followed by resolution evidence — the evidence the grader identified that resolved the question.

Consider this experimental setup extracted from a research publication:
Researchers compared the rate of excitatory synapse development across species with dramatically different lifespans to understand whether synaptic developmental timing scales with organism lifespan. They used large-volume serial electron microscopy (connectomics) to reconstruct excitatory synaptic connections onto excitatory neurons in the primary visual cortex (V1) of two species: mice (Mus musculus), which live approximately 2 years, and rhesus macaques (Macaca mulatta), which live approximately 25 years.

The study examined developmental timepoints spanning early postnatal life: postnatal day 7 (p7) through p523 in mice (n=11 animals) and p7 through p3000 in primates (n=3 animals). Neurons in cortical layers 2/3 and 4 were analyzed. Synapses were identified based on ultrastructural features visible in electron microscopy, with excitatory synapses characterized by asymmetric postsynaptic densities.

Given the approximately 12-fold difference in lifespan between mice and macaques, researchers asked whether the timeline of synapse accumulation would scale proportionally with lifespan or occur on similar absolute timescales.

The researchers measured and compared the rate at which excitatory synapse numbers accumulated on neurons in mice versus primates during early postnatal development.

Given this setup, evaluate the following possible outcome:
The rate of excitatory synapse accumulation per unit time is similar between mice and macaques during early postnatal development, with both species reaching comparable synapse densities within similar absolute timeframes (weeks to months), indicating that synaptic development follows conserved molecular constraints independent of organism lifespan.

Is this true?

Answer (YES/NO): YES